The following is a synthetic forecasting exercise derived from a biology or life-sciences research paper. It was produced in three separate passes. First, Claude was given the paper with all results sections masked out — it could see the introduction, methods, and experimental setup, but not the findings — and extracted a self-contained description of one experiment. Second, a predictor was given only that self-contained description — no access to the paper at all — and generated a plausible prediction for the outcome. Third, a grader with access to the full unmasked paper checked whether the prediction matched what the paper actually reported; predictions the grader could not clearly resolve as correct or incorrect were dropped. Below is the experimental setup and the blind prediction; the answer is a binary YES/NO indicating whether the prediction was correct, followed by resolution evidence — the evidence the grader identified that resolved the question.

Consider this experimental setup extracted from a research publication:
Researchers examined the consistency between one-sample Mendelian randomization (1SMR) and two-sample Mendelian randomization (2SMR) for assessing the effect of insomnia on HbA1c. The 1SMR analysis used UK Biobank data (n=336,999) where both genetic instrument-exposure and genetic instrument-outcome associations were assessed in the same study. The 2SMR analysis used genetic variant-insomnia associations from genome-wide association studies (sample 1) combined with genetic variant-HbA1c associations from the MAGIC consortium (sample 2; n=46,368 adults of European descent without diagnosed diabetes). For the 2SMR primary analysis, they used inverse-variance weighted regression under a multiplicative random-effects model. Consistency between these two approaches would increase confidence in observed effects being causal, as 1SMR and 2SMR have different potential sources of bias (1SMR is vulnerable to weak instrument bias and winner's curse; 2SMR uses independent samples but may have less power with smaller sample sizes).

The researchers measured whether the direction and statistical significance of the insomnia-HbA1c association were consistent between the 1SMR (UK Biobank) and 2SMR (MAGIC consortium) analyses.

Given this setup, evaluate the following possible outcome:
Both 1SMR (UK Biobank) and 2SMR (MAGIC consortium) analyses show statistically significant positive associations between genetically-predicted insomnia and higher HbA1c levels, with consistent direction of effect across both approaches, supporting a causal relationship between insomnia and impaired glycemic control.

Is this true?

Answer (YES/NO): YES